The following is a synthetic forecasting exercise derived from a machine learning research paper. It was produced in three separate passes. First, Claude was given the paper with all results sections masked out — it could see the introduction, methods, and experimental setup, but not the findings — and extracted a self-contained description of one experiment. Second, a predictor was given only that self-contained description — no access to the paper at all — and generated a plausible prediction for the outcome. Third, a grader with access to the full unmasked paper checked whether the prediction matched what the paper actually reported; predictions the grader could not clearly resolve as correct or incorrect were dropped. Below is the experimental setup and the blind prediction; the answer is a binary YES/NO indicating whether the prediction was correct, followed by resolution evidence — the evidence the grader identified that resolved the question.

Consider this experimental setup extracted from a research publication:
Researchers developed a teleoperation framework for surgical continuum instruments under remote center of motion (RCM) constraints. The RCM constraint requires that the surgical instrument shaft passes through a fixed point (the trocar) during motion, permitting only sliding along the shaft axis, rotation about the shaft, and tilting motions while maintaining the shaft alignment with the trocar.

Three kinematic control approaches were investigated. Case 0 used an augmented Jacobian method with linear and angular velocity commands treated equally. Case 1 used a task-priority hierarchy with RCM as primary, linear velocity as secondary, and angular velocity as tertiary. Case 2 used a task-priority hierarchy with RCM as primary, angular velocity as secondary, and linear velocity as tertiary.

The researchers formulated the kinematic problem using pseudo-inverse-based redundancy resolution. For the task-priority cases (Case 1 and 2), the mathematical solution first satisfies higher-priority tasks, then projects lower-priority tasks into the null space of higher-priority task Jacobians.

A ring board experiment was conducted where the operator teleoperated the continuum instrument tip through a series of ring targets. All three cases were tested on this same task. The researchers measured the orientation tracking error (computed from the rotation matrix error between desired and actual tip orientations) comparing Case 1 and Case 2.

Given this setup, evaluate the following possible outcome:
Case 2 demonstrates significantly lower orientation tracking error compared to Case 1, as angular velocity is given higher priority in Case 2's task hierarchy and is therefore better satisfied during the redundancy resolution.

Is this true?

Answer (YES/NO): YES